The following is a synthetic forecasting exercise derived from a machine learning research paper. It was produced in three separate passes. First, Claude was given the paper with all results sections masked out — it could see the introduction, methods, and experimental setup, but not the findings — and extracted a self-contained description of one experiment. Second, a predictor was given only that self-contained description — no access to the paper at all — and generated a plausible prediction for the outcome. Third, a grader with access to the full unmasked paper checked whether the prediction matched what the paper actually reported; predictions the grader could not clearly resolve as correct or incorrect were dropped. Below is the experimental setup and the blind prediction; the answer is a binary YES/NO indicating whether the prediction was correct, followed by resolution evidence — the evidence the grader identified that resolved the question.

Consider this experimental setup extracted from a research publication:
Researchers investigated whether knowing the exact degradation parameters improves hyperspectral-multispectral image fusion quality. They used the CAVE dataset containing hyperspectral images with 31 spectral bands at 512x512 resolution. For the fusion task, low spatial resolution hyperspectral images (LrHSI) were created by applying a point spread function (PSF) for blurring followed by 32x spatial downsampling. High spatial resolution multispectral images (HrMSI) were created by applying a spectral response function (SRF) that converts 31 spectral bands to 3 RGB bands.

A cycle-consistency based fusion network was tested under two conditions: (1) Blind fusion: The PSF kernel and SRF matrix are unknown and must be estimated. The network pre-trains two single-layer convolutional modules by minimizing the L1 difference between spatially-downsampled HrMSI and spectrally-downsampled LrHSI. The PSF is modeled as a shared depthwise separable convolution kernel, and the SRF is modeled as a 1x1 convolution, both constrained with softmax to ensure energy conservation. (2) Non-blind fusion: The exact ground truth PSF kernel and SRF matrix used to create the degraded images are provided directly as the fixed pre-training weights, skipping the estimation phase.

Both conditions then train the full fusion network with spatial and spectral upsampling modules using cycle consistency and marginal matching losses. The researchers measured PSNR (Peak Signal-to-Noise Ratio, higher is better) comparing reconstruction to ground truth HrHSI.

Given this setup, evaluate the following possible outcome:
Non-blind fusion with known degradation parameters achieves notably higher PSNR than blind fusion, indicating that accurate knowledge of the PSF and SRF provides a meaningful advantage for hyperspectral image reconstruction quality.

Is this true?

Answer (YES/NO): NO